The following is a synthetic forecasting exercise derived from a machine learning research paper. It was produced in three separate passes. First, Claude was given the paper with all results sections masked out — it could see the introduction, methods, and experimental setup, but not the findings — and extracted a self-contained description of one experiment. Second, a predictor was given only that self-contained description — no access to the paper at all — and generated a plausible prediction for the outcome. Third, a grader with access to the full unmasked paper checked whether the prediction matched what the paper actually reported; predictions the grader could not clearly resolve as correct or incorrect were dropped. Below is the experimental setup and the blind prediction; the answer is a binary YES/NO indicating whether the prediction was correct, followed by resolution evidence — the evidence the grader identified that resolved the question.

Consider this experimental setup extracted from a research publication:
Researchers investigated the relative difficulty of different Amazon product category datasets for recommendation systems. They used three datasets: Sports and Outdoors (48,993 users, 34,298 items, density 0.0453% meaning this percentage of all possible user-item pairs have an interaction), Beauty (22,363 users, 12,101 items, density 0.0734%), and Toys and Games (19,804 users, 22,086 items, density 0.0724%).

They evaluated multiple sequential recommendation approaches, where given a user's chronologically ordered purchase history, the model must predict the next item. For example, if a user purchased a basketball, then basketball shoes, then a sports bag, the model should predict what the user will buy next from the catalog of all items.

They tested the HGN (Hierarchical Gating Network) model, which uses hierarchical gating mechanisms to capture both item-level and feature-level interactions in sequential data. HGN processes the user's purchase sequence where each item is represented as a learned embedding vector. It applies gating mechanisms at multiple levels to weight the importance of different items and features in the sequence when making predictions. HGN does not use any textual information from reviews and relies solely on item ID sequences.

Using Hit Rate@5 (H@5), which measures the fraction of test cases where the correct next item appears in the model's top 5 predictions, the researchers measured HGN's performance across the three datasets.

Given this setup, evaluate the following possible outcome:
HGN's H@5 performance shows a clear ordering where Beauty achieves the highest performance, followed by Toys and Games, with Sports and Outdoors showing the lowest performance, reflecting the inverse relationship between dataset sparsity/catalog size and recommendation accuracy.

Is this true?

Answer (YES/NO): YES